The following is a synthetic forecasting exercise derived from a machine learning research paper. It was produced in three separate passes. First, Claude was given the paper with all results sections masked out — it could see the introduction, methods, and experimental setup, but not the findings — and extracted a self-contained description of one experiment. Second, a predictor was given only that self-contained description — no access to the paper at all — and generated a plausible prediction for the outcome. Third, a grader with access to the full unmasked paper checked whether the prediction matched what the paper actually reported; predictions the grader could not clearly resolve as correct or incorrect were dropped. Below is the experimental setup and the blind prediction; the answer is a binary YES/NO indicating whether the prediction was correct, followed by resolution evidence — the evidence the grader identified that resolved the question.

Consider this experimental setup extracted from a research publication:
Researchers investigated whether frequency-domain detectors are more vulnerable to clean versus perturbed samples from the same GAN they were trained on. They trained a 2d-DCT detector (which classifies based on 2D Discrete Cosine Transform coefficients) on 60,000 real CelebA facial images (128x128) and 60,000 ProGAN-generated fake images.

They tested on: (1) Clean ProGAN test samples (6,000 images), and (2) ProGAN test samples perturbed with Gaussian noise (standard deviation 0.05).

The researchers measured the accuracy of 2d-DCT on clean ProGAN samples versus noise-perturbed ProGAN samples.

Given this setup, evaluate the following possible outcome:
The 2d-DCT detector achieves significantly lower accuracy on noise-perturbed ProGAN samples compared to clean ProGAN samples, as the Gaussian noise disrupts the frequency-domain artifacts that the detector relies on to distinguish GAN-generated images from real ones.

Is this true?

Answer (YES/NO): YES